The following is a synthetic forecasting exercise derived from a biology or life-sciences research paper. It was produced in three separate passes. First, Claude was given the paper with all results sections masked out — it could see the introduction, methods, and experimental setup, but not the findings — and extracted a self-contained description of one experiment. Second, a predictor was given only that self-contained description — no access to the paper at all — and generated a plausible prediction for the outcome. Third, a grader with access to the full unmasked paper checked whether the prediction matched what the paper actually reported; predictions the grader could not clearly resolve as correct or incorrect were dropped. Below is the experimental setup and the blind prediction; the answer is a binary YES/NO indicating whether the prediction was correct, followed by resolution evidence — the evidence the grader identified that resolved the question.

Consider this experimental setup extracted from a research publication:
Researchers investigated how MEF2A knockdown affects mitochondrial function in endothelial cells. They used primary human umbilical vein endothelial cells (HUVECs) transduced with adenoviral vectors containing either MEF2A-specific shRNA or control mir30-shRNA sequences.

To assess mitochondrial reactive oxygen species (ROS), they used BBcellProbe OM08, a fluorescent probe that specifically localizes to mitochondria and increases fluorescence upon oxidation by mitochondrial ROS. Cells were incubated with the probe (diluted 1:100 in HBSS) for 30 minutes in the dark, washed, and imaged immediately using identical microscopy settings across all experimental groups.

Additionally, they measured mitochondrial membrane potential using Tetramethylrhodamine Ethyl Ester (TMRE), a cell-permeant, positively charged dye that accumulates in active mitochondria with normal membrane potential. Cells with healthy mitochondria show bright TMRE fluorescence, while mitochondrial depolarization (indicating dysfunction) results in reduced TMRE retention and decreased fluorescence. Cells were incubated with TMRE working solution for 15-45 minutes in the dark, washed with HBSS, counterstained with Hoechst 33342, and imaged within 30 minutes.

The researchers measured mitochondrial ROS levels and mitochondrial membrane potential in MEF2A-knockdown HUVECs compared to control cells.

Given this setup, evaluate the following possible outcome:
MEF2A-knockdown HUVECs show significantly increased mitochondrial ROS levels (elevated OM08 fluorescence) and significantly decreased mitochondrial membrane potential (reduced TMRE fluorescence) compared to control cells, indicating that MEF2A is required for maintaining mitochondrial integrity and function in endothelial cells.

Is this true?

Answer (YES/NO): YES